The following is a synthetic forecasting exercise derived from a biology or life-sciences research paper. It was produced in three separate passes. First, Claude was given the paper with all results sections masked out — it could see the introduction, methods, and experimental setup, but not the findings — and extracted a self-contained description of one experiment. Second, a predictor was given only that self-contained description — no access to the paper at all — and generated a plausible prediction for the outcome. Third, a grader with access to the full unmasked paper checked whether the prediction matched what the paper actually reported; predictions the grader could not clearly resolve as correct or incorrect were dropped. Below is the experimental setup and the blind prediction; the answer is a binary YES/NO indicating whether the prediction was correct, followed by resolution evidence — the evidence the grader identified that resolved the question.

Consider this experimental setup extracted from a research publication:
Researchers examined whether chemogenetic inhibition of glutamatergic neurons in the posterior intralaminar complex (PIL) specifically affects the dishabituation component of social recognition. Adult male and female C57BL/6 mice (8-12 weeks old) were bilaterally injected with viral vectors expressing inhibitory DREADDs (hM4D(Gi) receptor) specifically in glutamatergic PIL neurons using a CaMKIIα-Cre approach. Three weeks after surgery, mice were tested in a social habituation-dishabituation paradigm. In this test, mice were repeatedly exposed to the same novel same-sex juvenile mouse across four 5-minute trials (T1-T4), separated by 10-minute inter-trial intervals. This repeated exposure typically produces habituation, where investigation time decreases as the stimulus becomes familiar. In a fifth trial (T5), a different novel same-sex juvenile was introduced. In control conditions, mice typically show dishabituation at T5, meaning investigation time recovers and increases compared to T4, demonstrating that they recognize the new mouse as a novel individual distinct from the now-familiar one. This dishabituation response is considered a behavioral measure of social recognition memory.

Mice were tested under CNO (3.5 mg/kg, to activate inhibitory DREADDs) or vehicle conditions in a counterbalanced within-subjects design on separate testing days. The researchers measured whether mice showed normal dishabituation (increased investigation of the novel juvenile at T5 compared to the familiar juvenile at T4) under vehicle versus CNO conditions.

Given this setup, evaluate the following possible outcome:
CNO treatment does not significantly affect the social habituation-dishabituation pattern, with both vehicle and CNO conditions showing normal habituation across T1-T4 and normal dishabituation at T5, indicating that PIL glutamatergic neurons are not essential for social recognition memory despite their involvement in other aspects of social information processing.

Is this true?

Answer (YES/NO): NO